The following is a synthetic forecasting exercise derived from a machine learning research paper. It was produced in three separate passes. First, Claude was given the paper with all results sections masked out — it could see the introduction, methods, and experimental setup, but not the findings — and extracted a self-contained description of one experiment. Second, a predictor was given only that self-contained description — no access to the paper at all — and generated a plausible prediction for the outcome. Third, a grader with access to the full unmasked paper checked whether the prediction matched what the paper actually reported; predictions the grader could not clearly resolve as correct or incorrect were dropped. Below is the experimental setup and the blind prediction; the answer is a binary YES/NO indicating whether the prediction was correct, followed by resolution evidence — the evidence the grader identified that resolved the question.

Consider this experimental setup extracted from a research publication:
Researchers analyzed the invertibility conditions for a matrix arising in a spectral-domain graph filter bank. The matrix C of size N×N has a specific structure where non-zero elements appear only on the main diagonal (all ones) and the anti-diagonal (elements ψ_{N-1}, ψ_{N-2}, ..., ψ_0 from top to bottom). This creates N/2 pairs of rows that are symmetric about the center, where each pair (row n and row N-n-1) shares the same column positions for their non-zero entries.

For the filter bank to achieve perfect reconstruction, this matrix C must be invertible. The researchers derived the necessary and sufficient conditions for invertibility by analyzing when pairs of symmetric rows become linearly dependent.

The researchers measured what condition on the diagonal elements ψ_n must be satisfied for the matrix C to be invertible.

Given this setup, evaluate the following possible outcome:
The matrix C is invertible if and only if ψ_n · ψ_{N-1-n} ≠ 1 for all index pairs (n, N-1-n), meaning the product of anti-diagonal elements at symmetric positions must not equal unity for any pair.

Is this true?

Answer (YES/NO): YES